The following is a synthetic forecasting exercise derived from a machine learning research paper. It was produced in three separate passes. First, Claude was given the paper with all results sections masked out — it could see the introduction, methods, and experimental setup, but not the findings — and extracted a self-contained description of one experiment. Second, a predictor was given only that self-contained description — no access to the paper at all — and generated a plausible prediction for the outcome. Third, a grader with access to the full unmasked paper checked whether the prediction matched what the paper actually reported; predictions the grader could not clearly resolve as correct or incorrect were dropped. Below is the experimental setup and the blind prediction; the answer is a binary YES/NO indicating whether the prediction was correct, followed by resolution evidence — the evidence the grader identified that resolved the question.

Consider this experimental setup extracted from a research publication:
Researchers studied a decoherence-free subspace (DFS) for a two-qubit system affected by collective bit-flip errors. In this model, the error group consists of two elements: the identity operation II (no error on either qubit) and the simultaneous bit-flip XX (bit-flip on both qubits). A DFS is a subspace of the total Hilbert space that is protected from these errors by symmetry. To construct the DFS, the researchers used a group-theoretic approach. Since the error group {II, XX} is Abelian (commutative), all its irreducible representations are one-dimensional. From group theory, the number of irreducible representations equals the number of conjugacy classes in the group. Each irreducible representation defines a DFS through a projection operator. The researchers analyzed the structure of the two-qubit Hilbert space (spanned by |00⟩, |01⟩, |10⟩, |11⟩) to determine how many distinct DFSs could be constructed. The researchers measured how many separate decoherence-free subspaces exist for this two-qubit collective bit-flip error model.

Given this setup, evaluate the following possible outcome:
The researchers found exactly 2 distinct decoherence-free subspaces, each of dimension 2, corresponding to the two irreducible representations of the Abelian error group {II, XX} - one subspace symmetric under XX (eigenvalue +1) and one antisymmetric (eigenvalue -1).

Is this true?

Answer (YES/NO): YES